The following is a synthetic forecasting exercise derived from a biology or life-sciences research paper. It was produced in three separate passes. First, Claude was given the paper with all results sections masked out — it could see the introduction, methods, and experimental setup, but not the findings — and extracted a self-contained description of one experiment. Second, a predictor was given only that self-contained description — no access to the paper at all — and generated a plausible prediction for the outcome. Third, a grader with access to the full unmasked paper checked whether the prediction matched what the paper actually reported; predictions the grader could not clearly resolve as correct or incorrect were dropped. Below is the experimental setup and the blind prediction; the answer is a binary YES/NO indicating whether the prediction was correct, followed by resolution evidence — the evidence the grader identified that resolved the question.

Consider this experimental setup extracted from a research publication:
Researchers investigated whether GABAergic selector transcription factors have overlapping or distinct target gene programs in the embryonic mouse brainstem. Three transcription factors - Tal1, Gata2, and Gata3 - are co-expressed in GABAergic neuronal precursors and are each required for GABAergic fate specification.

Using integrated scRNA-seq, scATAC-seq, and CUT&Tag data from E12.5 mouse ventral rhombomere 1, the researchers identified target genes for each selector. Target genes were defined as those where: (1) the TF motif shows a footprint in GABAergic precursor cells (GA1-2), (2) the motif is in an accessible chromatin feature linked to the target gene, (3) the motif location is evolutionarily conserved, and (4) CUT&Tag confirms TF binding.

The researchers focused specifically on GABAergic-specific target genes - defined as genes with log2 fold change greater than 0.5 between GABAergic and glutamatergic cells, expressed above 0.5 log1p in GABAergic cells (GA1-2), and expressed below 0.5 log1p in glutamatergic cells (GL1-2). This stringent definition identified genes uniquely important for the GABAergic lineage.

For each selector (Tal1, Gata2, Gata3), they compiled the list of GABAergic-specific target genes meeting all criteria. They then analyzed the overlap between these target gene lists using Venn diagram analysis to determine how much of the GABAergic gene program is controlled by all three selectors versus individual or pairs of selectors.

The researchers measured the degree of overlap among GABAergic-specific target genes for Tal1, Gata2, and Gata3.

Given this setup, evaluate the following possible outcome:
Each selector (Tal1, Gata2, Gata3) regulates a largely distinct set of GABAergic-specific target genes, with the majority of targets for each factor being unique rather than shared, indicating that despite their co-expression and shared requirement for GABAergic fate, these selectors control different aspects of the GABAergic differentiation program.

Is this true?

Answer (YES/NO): NO